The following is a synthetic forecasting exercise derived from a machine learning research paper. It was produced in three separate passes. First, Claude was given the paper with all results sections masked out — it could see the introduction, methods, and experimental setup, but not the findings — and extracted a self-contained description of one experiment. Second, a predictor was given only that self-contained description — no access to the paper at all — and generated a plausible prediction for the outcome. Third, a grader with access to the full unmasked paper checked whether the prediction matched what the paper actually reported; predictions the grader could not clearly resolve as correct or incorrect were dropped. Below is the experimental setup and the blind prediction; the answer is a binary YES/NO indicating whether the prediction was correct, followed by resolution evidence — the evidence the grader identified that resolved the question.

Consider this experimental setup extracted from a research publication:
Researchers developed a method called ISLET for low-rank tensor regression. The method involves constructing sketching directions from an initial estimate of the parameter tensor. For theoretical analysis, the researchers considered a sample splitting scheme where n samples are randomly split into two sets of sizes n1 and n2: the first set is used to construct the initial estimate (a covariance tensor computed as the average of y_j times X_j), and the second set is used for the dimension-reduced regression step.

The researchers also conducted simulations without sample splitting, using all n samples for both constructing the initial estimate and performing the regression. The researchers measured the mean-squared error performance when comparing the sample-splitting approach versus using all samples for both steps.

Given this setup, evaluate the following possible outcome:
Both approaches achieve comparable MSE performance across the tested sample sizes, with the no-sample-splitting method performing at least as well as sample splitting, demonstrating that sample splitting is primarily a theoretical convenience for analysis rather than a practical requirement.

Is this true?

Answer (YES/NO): NO